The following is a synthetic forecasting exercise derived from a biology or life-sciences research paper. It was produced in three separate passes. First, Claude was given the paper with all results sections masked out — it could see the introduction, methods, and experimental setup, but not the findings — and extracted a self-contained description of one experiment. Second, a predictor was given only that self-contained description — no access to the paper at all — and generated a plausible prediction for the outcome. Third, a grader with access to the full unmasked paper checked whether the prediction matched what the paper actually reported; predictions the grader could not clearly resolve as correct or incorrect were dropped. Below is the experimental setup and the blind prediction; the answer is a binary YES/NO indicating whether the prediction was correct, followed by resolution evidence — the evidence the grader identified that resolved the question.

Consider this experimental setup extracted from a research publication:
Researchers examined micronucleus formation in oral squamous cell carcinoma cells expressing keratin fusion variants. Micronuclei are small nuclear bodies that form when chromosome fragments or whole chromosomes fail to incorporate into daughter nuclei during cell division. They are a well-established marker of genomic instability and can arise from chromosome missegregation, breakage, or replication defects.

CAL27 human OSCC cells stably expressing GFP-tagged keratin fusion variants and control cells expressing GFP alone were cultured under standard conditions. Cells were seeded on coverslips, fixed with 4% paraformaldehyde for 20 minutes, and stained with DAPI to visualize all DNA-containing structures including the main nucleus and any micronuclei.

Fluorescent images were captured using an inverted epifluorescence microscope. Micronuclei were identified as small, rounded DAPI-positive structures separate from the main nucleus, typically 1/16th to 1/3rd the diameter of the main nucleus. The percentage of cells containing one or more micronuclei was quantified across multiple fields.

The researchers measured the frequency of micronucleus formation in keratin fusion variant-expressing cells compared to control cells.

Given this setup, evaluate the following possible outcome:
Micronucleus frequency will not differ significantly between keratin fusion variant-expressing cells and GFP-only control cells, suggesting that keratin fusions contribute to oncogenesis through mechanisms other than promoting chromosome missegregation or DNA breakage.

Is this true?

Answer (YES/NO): NO